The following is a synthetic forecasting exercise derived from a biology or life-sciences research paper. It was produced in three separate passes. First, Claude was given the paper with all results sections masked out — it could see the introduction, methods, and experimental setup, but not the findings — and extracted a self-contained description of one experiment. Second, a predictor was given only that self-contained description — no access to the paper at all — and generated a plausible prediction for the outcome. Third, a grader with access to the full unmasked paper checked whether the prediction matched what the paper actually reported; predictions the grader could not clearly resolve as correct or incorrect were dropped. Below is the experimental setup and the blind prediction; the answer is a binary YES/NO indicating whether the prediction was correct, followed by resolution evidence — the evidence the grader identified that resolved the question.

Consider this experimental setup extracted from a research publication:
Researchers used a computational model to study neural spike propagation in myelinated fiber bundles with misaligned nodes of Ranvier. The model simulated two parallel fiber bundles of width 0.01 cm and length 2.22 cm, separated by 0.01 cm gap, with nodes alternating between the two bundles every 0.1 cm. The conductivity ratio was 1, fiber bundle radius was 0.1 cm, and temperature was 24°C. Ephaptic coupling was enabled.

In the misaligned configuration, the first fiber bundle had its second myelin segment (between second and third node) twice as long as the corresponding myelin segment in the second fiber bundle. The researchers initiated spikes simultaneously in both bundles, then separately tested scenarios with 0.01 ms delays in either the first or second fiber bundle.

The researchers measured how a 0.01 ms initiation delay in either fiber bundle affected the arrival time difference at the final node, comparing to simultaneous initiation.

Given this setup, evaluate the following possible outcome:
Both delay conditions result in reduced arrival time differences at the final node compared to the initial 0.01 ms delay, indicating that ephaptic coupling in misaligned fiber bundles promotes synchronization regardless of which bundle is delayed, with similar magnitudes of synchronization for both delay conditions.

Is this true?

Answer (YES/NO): NO